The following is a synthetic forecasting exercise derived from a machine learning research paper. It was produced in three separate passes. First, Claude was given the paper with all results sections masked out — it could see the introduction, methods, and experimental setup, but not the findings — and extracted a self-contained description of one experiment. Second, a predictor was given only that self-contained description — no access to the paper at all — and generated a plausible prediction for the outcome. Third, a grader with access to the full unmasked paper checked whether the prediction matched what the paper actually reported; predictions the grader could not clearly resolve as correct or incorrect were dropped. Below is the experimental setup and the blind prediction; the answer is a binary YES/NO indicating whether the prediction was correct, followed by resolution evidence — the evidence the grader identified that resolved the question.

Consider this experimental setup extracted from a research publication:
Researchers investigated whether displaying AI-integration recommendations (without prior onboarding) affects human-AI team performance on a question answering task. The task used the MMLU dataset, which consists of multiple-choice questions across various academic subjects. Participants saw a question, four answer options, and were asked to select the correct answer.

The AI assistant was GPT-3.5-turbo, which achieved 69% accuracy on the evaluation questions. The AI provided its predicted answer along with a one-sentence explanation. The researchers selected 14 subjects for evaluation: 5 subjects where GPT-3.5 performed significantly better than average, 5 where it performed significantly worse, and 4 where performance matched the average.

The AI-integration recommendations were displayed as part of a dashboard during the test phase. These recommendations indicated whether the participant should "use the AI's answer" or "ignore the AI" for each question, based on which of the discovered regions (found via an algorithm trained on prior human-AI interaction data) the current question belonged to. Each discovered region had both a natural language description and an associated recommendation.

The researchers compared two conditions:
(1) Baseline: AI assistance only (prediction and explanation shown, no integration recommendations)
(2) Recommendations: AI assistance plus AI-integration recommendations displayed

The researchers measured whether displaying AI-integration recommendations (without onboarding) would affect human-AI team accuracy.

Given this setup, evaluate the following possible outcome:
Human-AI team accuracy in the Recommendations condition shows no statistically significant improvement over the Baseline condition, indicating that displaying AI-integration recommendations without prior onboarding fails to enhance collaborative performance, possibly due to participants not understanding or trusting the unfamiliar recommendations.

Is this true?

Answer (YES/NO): NO